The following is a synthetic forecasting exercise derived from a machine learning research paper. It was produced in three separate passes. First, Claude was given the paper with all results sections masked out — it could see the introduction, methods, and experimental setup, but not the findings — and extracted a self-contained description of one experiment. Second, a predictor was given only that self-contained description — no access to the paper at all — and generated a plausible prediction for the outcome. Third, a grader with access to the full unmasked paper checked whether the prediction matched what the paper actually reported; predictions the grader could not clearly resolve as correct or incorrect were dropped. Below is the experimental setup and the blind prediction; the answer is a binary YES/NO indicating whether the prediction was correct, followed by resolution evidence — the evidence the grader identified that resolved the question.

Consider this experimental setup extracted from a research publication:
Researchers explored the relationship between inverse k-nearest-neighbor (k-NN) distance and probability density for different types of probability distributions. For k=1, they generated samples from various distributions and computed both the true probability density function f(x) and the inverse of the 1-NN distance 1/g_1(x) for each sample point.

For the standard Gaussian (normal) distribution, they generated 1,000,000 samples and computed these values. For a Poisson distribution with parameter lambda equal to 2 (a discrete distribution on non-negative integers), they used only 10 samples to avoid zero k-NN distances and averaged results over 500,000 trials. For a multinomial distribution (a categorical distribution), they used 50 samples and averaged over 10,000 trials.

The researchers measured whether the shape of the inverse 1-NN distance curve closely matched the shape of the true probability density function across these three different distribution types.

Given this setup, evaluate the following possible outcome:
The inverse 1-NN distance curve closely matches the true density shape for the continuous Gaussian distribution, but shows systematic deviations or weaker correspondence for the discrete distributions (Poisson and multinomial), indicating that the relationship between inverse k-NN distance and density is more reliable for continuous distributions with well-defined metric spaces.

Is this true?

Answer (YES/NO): YES